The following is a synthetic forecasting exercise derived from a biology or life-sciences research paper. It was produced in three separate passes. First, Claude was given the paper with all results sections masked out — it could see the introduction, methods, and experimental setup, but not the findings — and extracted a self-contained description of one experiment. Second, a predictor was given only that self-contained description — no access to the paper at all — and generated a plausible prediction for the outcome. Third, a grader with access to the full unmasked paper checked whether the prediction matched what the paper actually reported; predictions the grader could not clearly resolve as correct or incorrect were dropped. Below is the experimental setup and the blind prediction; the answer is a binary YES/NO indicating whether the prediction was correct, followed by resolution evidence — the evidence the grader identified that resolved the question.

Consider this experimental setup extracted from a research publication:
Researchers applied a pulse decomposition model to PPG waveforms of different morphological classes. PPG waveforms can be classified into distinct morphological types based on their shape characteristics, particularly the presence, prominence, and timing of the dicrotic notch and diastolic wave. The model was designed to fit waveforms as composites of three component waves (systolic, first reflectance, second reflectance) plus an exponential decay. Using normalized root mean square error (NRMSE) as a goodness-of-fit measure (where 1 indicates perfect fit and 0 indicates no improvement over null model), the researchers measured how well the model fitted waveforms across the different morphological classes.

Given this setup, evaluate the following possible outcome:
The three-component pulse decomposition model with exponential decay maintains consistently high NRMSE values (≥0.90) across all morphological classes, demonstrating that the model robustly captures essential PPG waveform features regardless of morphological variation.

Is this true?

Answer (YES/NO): NO